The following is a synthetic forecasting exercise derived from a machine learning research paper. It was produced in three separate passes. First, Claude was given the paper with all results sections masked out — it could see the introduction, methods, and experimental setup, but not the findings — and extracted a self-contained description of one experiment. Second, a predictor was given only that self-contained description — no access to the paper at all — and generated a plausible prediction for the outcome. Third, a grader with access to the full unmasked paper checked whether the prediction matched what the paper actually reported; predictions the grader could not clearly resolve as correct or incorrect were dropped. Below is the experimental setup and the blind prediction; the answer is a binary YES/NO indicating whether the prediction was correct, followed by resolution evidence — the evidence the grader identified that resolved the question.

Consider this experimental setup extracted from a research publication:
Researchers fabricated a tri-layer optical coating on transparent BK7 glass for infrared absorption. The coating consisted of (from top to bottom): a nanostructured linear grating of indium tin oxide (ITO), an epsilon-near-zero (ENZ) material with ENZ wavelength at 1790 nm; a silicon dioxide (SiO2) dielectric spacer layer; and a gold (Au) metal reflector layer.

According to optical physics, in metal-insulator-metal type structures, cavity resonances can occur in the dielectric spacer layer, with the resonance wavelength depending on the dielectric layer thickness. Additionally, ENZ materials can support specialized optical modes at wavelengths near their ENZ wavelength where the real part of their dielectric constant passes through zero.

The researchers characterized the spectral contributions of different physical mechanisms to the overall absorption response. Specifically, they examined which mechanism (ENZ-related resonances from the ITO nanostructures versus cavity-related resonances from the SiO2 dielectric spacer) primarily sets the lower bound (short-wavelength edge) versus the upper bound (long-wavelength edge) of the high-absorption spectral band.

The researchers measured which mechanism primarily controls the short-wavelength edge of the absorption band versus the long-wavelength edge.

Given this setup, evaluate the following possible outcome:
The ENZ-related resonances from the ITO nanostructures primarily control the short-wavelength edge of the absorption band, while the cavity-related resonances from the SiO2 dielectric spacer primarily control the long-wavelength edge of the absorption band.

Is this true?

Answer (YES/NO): NO